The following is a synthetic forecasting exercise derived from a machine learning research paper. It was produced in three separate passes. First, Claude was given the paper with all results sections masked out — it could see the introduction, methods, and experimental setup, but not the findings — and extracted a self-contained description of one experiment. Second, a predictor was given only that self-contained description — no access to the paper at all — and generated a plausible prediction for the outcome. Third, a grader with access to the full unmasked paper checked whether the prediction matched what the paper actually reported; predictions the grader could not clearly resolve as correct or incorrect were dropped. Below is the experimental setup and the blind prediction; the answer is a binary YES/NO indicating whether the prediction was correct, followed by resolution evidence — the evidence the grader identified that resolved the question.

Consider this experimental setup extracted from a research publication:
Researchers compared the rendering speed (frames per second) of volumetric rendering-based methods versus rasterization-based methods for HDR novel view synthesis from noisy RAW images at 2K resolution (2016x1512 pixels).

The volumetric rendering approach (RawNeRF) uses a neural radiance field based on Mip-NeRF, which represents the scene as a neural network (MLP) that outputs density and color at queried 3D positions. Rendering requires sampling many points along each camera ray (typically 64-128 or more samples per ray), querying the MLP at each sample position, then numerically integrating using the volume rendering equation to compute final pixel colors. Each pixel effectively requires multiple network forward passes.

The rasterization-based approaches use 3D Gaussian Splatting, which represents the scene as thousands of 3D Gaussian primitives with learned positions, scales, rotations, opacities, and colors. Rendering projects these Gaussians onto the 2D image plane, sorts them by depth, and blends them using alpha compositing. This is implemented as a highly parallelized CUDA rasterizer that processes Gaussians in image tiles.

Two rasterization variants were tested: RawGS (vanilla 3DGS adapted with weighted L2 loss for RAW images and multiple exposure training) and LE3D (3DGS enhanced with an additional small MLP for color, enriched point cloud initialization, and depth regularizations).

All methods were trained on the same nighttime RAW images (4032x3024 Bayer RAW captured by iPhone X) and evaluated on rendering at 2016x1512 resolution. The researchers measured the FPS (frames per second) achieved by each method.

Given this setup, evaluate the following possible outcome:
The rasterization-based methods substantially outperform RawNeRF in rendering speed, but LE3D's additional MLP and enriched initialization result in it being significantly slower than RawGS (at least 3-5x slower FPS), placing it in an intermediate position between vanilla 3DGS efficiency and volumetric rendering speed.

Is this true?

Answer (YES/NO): NO